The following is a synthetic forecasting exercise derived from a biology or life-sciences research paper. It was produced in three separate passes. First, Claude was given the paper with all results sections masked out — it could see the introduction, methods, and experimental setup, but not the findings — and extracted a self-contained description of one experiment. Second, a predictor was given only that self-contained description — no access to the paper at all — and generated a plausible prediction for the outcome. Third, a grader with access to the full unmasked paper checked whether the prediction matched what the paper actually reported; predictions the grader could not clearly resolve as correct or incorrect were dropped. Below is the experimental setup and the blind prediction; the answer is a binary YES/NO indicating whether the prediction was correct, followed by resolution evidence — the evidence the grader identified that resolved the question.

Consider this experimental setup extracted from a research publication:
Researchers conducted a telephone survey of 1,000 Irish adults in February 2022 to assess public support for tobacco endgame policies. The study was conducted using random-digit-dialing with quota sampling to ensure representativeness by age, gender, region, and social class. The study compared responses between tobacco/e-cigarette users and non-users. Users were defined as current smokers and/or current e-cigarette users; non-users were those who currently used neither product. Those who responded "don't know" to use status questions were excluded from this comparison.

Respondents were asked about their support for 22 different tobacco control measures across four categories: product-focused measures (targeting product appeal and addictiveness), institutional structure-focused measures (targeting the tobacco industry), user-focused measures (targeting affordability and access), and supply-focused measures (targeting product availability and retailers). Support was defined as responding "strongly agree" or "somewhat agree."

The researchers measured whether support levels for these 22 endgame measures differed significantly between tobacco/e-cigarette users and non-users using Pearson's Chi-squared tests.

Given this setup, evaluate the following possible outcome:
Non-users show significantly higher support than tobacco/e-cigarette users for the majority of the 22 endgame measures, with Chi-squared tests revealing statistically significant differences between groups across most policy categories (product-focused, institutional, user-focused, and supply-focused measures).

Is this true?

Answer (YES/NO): YES